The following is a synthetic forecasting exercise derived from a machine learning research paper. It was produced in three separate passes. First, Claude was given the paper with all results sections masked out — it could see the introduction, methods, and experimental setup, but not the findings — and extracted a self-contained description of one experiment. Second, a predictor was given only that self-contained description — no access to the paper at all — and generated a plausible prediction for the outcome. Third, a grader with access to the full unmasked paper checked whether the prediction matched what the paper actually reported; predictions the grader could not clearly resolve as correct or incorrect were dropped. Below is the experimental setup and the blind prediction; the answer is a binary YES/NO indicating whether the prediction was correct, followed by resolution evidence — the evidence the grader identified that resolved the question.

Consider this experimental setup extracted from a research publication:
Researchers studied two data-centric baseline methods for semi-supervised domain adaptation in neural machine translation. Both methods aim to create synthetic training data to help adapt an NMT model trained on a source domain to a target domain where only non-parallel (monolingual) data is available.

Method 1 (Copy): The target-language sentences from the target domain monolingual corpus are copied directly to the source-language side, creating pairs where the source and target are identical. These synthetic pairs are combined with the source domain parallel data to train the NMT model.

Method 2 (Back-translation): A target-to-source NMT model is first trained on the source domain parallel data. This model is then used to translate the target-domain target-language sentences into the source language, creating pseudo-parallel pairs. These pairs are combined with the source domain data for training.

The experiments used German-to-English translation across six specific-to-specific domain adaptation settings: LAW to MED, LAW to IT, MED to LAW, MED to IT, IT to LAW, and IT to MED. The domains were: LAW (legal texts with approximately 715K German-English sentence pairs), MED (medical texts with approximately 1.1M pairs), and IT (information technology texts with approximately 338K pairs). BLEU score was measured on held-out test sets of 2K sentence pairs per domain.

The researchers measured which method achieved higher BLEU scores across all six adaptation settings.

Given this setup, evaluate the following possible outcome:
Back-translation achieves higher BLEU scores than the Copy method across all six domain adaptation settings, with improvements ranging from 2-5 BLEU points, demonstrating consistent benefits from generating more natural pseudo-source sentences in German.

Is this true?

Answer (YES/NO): NO